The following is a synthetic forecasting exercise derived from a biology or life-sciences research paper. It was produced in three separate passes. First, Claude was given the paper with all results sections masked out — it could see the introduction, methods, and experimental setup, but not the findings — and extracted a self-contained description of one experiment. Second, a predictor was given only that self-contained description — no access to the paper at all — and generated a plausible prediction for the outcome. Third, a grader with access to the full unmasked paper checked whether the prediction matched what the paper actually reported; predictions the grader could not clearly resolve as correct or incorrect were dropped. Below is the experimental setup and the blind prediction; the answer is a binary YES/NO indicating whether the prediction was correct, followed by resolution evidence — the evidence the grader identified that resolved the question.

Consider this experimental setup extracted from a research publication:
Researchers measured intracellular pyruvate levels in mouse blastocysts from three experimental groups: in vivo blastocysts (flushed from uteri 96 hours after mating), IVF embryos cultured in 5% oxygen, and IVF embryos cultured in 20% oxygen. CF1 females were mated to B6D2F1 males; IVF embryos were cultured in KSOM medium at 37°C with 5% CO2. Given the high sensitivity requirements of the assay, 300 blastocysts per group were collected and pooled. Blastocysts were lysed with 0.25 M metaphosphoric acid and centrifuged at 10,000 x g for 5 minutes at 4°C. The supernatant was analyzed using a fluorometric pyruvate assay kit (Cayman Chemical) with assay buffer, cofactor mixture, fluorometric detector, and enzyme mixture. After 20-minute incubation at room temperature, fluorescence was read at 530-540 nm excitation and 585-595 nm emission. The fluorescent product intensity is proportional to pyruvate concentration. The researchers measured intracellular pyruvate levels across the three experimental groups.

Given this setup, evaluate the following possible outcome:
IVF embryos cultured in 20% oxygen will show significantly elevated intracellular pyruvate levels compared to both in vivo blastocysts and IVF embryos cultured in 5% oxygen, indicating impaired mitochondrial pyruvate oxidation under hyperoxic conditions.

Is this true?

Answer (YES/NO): NO